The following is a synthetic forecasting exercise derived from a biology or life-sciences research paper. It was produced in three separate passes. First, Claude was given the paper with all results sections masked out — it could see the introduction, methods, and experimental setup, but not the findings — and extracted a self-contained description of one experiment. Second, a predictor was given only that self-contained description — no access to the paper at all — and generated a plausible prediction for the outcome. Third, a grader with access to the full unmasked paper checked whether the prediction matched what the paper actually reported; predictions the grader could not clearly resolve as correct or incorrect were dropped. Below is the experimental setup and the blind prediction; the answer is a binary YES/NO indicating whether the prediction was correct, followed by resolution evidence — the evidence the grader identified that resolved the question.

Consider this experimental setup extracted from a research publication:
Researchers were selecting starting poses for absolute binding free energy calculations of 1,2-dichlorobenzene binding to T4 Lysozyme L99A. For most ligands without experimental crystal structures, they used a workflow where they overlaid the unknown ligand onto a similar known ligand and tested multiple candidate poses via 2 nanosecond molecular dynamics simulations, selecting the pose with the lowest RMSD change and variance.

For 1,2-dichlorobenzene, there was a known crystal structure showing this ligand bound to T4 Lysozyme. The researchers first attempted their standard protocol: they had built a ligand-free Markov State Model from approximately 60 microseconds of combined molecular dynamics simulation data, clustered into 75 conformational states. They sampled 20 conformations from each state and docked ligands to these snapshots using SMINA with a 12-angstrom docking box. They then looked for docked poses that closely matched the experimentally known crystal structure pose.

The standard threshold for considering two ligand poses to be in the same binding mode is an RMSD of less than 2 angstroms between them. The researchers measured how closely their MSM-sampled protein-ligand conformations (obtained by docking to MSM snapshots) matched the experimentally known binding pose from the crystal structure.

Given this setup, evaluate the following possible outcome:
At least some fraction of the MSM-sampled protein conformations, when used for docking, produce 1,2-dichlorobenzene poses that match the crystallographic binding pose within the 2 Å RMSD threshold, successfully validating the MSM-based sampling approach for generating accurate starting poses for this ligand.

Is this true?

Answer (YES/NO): NO